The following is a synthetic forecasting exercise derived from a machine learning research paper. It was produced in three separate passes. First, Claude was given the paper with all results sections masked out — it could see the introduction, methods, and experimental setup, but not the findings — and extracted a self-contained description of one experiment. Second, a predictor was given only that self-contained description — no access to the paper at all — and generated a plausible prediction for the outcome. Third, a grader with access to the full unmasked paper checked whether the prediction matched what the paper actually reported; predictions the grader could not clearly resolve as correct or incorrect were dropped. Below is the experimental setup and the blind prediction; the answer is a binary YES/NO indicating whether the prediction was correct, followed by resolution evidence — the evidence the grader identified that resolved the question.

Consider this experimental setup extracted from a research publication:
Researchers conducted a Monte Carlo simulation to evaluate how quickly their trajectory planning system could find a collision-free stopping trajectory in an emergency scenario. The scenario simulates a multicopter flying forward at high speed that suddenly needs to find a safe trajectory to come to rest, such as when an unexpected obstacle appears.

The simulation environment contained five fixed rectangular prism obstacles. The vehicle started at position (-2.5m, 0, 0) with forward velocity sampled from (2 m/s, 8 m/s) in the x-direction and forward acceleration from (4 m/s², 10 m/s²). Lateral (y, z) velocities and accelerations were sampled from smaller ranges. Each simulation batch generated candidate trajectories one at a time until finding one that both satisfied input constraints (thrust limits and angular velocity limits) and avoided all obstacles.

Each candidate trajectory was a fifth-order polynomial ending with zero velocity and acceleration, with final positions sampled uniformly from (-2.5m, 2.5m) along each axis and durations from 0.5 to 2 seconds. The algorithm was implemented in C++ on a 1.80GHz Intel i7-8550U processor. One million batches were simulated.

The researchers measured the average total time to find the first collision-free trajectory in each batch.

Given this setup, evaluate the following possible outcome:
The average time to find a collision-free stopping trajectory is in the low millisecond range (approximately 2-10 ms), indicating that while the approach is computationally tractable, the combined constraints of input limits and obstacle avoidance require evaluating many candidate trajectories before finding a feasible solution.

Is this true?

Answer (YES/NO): NO